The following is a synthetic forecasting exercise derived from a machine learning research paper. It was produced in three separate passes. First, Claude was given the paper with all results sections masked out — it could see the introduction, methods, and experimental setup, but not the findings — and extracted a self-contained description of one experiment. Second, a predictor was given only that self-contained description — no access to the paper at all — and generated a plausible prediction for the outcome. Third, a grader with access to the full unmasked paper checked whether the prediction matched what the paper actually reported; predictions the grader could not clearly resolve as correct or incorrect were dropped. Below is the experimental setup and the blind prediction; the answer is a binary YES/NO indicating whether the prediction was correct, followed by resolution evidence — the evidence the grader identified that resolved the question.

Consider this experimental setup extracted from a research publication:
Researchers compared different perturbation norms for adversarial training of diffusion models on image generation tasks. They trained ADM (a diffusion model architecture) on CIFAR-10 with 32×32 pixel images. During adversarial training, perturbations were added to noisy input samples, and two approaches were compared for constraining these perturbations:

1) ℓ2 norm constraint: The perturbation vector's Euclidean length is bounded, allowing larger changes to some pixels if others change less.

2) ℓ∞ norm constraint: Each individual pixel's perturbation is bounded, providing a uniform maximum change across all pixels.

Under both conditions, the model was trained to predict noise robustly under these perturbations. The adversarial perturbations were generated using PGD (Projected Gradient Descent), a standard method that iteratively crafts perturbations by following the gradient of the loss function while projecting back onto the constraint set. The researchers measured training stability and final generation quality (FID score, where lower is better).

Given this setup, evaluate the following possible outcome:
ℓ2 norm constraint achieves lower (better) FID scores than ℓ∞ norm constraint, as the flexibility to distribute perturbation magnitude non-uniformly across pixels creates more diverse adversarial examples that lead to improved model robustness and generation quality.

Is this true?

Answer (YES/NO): YES